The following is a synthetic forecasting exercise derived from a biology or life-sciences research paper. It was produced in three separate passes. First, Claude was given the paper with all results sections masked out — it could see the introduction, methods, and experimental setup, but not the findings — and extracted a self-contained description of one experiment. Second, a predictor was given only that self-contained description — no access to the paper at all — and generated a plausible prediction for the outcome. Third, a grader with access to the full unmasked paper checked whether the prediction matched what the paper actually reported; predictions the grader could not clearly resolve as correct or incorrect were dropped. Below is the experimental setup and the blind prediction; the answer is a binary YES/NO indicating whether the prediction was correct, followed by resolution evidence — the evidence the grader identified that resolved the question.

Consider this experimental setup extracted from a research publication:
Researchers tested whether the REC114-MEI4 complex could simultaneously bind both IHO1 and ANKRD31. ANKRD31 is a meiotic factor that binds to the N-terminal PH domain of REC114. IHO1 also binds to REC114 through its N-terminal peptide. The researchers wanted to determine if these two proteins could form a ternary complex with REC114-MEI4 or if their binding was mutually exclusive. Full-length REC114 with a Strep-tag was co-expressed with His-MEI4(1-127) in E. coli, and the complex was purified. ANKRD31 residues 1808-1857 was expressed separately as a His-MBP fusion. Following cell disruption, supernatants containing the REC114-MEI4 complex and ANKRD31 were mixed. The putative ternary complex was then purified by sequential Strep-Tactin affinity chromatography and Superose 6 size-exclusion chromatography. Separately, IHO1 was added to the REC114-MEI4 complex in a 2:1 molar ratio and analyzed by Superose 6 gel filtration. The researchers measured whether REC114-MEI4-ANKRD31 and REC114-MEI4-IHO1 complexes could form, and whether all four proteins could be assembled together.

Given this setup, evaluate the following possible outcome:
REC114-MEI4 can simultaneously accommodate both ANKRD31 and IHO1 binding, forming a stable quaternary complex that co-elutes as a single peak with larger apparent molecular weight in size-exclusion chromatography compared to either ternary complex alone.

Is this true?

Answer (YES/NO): NO